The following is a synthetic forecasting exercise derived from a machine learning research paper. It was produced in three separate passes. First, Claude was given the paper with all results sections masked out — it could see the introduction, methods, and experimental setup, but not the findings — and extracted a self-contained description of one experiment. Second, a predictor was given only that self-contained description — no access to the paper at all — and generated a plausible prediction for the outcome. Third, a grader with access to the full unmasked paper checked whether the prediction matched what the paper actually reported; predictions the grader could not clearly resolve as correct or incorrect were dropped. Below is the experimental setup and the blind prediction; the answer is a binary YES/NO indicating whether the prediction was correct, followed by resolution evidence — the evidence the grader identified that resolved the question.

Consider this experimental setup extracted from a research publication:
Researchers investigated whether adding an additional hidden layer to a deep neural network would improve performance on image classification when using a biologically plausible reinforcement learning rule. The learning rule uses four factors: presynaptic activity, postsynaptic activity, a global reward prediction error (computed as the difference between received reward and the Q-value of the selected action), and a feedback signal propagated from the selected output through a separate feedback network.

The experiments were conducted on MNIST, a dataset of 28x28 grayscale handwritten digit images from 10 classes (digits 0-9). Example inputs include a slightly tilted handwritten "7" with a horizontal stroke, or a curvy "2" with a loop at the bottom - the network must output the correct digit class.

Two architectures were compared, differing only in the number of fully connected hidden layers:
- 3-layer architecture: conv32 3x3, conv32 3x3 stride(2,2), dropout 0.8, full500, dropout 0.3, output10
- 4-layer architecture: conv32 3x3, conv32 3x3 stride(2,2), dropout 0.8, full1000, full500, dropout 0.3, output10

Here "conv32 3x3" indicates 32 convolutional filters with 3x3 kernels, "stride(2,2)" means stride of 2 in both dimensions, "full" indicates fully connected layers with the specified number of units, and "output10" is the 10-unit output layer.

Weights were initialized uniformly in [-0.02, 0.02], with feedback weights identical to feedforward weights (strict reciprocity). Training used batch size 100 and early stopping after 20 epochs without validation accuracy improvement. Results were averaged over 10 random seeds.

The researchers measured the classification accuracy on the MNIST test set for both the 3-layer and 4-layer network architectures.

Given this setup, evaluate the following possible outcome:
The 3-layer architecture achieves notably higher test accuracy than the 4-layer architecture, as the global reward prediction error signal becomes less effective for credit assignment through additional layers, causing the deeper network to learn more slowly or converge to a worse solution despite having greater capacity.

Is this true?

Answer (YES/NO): NO